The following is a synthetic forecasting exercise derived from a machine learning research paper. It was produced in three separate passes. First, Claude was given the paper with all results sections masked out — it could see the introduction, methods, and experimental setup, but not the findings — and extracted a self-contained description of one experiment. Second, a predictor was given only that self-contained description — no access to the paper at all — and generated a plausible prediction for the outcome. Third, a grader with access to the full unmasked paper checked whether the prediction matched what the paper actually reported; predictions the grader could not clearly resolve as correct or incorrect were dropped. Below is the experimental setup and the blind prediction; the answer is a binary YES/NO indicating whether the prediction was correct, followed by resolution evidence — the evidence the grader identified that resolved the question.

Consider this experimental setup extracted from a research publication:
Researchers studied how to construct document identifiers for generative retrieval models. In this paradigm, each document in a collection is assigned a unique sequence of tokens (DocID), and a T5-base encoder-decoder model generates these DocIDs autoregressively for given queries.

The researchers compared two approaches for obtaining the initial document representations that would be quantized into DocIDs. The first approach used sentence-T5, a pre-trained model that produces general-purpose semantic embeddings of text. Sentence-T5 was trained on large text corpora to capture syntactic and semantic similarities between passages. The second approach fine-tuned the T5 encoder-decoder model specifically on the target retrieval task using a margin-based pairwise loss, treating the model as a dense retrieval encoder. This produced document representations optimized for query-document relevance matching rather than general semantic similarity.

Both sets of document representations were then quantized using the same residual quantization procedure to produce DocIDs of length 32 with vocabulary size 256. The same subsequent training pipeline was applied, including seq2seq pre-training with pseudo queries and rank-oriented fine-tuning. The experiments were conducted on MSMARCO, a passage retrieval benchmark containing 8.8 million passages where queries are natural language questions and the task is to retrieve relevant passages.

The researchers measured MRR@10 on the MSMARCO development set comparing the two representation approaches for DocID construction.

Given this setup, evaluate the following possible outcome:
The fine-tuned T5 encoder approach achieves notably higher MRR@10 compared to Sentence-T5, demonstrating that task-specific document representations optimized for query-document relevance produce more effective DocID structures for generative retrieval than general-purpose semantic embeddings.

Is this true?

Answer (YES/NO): YES